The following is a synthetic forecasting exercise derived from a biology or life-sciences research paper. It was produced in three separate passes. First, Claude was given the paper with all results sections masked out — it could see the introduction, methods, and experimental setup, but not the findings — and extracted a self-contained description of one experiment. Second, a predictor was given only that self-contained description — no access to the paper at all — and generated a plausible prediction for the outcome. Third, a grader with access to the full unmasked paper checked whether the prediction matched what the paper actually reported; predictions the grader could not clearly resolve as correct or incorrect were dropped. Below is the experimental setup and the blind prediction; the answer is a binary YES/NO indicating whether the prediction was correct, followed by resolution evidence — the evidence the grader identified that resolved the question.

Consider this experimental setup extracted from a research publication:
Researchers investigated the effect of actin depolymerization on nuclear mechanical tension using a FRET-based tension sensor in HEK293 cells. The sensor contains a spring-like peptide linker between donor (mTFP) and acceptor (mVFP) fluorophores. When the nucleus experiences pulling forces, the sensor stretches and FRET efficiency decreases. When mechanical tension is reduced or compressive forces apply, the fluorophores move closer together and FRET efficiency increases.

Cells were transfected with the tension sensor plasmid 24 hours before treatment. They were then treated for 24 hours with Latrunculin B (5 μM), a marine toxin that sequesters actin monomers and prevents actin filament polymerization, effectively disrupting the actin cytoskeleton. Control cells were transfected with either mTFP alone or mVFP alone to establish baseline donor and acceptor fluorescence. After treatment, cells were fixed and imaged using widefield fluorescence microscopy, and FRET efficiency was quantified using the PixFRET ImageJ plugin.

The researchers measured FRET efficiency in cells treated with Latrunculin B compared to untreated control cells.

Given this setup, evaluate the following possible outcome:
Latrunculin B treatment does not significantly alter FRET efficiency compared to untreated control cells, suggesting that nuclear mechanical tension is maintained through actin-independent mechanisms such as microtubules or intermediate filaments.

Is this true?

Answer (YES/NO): NO